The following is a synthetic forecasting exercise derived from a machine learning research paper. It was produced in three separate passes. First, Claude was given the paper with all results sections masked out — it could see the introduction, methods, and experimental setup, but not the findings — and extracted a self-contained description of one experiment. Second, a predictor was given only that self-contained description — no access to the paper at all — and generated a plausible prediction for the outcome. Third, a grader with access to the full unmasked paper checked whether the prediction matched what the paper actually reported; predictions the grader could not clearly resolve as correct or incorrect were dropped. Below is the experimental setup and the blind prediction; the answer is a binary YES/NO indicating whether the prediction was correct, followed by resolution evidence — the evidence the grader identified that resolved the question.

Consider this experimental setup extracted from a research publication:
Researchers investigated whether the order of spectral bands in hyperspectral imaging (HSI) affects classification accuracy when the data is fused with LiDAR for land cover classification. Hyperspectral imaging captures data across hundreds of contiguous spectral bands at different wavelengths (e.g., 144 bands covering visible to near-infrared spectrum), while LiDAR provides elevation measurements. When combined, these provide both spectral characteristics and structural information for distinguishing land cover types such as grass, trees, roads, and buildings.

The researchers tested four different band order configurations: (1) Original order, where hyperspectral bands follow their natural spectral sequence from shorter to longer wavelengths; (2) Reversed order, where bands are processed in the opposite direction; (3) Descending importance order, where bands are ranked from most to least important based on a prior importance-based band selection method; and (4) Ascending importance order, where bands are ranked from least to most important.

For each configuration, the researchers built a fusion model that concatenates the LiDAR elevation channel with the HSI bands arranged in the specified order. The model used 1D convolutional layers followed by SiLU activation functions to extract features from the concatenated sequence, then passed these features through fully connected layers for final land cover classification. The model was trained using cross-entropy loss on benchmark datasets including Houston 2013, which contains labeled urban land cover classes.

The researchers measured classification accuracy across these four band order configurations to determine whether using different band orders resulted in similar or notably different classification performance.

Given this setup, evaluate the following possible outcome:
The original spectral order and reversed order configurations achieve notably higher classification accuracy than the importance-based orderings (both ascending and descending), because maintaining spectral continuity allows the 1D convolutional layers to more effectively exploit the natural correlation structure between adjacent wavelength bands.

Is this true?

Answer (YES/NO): NO